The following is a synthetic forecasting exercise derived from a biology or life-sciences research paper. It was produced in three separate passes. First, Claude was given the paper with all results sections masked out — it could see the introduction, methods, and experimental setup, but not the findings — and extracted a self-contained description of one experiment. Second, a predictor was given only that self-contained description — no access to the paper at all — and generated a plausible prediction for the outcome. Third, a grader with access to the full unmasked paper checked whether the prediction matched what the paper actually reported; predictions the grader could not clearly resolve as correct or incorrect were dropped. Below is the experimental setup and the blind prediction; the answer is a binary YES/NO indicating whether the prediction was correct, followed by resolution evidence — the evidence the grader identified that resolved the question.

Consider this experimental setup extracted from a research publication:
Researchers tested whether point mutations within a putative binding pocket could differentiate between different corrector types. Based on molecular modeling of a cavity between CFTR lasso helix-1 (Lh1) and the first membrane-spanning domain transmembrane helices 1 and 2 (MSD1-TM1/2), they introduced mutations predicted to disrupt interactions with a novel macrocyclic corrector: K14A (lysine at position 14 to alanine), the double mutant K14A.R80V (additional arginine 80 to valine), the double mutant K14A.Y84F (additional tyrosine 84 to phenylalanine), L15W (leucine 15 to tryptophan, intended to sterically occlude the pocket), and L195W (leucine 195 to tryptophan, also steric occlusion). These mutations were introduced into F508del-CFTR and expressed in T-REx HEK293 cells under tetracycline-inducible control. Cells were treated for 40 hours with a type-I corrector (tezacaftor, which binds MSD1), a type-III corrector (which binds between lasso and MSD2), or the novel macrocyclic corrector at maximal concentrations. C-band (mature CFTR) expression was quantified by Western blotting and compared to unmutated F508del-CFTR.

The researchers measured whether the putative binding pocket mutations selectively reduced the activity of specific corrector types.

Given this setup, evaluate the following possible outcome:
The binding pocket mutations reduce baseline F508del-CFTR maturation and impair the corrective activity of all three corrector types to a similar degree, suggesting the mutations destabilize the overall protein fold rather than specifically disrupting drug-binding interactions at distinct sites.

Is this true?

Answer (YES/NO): NO